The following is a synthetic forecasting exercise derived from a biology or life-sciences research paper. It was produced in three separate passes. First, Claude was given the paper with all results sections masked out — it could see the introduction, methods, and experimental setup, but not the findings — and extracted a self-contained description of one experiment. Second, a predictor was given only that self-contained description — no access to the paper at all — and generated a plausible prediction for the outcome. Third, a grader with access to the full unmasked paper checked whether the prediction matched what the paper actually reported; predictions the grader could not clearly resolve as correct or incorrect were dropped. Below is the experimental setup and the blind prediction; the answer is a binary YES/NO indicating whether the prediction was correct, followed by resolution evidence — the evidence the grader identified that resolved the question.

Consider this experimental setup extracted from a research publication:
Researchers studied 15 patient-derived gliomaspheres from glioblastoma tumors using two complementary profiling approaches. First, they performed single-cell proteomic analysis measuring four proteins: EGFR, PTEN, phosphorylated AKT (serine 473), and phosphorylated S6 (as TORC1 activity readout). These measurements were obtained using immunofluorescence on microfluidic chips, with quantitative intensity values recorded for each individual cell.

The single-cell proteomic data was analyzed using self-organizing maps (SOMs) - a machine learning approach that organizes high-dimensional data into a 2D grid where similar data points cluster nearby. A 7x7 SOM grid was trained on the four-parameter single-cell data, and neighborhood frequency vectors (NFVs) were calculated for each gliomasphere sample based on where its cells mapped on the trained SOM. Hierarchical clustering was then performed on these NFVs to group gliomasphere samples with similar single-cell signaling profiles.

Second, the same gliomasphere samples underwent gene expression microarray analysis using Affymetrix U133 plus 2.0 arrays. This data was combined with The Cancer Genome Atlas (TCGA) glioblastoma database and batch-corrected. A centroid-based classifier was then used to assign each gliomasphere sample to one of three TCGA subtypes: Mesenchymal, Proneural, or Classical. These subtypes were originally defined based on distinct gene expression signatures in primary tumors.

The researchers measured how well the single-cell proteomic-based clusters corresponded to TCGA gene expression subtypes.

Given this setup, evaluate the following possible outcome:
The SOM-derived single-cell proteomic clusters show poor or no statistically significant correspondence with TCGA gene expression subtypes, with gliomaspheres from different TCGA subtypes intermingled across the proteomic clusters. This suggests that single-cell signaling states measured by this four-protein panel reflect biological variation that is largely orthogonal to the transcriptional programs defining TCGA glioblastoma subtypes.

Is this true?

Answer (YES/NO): YES